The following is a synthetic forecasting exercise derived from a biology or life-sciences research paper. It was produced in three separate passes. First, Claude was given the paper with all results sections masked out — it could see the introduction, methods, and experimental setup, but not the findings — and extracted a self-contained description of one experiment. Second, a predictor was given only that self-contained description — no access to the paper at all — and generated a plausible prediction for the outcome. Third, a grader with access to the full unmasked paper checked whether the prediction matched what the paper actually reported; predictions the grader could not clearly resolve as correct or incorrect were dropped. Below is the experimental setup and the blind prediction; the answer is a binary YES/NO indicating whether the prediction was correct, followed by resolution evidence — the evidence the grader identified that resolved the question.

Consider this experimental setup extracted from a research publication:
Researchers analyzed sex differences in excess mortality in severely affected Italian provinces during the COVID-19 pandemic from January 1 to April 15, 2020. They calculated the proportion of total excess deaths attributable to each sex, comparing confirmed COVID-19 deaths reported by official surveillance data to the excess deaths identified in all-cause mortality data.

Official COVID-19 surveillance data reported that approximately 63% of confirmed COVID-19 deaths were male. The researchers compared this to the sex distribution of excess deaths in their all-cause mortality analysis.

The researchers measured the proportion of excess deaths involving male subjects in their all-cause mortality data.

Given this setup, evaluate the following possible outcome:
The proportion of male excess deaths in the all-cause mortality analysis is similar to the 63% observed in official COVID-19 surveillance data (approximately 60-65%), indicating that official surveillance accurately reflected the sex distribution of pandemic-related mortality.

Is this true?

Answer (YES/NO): NO